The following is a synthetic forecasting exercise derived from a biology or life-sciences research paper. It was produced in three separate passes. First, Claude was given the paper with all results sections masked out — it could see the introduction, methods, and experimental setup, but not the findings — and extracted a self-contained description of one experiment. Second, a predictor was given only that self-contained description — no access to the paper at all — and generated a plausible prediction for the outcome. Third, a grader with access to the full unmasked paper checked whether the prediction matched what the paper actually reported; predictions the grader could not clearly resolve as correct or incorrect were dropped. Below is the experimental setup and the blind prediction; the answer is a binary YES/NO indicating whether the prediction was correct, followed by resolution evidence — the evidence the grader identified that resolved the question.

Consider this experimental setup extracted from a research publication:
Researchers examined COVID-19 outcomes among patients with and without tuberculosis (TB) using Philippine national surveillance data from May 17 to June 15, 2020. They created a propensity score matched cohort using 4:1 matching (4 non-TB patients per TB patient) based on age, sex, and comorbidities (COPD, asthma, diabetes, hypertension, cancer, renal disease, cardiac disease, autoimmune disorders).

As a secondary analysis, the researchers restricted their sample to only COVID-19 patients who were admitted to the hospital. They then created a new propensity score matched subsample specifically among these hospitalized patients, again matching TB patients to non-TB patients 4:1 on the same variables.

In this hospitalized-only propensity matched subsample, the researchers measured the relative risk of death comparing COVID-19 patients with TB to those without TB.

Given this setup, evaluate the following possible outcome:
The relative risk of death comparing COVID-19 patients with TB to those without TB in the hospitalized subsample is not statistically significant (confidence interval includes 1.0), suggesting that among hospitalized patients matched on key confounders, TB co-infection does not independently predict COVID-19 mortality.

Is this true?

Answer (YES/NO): NO